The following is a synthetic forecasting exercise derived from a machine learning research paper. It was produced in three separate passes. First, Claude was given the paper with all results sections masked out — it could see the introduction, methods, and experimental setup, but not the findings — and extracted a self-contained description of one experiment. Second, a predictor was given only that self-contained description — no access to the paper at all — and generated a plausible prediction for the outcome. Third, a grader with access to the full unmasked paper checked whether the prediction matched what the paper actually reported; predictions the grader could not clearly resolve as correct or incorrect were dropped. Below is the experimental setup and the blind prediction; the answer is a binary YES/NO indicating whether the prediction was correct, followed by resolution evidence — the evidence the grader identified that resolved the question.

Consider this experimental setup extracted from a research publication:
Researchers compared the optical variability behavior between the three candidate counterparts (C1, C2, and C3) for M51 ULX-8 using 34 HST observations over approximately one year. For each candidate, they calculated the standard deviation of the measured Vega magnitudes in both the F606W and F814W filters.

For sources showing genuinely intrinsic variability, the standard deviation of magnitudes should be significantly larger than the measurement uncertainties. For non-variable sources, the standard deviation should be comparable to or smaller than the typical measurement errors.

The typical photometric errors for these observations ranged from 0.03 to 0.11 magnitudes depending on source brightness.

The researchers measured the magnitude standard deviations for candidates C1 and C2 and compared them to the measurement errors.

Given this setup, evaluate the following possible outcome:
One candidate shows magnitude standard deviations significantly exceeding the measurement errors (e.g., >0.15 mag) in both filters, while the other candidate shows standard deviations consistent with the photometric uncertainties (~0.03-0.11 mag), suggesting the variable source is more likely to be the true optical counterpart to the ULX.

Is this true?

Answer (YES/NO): NO